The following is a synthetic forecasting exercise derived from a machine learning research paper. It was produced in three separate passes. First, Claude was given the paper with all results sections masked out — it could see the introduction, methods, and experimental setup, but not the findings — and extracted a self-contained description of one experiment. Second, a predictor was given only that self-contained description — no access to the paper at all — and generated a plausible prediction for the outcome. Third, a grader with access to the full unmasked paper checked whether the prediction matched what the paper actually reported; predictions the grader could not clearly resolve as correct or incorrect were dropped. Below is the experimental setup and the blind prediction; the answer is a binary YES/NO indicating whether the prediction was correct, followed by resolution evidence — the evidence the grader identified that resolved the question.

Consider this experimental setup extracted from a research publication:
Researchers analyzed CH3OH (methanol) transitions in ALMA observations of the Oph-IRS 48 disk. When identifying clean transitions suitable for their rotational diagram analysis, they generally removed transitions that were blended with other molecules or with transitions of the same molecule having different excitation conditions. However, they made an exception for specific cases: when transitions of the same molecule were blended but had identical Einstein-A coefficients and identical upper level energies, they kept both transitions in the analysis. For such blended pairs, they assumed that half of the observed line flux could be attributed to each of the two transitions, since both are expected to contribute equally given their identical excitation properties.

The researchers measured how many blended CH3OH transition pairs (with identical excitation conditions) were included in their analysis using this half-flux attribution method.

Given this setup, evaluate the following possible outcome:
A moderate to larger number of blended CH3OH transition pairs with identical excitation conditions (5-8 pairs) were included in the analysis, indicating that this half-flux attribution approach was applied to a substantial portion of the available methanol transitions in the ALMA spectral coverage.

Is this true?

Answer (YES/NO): NO